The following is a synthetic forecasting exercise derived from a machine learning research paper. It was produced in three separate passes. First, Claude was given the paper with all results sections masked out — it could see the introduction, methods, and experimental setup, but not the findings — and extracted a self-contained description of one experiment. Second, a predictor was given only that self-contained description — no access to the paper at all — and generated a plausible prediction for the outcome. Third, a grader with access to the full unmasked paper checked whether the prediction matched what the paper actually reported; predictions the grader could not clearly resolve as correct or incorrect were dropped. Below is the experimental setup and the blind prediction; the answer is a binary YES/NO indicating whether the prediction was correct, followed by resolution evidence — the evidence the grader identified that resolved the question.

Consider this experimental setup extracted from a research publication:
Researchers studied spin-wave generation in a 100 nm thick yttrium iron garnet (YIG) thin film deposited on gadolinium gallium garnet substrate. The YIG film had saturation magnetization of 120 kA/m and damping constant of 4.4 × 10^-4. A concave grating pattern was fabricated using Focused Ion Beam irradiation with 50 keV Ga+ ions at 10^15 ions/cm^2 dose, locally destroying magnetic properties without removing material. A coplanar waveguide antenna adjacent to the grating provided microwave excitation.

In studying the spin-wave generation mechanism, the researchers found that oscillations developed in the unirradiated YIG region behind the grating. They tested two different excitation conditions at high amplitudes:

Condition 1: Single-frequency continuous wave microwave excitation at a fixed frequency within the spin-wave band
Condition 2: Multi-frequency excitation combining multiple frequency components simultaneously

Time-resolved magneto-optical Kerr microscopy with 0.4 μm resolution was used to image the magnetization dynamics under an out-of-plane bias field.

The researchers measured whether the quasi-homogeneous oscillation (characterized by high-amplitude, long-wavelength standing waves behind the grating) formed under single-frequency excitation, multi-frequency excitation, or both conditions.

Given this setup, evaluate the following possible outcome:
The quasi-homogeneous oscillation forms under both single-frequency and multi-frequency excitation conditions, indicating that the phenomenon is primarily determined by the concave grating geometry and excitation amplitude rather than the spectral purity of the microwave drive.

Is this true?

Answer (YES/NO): NO